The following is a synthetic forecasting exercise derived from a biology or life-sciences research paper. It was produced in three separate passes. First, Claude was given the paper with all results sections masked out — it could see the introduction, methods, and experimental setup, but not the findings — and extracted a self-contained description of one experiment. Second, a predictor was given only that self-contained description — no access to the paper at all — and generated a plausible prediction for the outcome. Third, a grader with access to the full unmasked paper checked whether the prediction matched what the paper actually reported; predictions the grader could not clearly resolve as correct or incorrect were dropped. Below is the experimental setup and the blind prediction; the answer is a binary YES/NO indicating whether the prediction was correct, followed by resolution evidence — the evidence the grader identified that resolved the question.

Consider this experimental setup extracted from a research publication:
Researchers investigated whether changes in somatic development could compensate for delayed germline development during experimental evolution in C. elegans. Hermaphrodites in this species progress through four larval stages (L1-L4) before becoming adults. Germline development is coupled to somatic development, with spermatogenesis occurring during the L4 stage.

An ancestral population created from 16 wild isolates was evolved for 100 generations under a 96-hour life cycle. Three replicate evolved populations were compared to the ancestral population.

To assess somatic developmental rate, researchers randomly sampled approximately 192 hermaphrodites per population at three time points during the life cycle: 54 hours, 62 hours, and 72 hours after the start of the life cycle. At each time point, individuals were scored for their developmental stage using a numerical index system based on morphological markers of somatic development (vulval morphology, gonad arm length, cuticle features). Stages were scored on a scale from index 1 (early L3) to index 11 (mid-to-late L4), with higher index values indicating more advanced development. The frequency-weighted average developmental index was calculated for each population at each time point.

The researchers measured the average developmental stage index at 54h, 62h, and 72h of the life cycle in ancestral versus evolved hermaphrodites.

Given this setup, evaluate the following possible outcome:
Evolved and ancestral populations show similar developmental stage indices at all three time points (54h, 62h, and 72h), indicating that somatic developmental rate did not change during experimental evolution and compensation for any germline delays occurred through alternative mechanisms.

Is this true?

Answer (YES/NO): NO